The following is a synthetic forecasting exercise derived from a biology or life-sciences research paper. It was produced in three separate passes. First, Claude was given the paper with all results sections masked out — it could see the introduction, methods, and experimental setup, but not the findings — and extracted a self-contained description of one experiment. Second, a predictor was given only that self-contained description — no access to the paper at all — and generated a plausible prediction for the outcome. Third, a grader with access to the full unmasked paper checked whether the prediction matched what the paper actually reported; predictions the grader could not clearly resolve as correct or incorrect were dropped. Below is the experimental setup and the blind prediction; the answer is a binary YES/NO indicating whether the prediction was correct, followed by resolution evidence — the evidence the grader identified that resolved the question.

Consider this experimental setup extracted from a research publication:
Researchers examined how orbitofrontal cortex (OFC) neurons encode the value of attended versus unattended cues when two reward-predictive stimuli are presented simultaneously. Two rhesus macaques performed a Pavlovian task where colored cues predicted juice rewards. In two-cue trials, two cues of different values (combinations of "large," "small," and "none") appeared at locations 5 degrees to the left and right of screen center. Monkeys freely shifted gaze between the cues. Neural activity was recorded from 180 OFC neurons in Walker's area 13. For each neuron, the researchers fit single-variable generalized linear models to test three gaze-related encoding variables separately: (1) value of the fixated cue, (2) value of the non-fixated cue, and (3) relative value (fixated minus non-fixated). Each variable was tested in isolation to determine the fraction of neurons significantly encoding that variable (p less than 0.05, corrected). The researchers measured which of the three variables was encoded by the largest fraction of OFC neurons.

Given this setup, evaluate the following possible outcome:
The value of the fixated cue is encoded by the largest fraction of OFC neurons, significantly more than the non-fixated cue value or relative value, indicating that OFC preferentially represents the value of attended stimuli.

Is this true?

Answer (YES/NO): YES